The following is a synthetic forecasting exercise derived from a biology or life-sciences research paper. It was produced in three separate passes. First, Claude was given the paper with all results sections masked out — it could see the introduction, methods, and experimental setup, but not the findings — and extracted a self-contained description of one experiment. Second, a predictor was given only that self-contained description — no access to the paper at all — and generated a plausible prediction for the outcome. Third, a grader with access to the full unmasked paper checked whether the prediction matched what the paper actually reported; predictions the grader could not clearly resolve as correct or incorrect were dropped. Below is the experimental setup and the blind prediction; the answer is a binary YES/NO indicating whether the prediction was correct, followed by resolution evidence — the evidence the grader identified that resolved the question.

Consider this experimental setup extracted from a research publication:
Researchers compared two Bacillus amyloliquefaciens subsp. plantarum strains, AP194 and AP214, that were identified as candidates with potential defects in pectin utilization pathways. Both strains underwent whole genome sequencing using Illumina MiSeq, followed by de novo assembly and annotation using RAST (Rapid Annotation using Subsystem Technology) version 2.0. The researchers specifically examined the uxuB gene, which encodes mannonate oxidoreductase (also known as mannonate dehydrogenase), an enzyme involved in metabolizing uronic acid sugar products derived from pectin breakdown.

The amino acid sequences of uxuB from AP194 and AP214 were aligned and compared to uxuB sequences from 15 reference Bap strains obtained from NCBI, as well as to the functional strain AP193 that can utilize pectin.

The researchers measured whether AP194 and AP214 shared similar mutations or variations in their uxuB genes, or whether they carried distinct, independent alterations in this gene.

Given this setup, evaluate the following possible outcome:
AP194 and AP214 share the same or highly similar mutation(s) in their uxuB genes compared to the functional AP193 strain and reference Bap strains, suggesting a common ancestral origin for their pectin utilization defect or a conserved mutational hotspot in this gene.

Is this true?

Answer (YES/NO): YES